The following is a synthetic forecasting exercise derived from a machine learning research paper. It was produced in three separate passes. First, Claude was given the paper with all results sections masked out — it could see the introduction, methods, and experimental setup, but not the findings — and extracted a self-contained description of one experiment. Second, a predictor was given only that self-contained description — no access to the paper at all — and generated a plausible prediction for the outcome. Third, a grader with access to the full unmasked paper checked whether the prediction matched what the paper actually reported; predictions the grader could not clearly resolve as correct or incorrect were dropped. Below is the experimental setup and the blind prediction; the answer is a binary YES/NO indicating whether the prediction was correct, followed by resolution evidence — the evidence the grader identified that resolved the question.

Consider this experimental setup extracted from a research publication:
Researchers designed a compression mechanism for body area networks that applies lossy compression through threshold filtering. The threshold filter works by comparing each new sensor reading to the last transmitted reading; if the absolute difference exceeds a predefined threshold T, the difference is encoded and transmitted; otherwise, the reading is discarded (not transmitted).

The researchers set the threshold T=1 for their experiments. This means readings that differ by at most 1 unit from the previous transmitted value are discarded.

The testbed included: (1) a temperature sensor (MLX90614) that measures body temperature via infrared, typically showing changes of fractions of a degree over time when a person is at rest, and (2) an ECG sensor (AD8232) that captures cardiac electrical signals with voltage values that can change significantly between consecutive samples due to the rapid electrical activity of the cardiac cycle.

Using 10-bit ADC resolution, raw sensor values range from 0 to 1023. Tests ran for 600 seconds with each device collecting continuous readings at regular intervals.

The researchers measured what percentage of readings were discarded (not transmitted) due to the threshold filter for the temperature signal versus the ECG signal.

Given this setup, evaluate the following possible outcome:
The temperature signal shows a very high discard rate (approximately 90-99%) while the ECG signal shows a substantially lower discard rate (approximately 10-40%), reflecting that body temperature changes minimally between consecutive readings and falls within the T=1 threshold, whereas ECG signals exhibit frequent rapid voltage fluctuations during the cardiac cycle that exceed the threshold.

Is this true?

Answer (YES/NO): YES